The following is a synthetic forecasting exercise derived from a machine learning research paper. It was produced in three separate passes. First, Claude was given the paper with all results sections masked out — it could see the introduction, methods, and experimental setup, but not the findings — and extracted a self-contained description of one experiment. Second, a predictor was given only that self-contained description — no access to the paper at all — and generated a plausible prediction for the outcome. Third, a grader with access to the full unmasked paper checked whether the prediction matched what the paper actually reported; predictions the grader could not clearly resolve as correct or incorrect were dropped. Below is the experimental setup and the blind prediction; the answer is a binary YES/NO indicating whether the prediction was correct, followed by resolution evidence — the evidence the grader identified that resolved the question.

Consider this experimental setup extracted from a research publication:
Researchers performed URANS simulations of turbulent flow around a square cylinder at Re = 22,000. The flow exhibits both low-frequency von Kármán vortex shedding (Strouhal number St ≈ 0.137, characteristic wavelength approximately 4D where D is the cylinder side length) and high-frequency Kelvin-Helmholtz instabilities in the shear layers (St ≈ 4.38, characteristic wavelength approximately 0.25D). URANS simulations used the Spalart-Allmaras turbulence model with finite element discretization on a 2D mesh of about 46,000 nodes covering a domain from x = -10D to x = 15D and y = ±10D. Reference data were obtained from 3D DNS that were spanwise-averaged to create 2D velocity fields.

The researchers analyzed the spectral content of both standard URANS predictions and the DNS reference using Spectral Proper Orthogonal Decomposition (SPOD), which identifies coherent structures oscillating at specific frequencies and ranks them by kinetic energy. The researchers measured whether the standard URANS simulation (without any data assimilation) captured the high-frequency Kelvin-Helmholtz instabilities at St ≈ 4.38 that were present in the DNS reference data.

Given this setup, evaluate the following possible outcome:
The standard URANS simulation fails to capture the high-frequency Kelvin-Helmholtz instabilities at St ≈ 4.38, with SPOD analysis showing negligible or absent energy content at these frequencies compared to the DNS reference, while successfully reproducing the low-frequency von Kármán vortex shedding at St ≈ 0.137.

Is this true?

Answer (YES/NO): YES